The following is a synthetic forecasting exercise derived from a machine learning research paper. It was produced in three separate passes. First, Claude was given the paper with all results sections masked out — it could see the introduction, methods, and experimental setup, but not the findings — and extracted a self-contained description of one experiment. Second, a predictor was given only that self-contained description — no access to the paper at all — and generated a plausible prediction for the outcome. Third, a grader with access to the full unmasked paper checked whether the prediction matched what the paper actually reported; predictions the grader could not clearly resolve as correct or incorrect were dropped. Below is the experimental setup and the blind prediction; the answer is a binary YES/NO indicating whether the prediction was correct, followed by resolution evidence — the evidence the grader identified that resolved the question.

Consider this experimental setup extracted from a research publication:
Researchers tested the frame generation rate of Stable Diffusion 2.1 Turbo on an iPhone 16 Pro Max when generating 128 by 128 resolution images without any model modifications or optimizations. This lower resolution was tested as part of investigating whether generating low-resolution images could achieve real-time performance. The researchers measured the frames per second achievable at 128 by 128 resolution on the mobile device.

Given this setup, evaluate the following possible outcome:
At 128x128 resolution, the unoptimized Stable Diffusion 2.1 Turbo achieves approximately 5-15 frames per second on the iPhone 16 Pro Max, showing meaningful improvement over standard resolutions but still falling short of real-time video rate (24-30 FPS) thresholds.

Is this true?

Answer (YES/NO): NO